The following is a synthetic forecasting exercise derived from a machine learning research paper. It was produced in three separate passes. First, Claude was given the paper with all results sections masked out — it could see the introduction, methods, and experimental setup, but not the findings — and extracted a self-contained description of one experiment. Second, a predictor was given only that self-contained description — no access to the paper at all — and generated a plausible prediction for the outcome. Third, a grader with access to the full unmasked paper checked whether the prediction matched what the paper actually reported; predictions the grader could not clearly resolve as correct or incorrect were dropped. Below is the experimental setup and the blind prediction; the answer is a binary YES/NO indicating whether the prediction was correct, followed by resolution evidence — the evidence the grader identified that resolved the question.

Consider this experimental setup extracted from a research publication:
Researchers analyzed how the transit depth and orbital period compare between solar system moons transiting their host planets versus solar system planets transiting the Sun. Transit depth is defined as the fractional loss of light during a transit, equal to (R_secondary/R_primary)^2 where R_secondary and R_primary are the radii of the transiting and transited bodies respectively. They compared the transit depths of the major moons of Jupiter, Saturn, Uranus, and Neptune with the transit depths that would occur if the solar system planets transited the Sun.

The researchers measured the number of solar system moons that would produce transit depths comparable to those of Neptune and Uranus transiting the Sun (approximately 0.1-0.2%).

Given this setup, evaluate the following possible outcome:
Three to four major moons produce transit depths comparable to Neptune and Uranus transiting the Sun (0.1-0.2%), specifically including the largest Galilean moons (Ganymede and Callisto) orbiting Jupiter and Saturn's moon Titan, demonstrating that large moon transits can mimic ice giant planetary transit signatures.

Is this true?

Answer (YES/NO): NO